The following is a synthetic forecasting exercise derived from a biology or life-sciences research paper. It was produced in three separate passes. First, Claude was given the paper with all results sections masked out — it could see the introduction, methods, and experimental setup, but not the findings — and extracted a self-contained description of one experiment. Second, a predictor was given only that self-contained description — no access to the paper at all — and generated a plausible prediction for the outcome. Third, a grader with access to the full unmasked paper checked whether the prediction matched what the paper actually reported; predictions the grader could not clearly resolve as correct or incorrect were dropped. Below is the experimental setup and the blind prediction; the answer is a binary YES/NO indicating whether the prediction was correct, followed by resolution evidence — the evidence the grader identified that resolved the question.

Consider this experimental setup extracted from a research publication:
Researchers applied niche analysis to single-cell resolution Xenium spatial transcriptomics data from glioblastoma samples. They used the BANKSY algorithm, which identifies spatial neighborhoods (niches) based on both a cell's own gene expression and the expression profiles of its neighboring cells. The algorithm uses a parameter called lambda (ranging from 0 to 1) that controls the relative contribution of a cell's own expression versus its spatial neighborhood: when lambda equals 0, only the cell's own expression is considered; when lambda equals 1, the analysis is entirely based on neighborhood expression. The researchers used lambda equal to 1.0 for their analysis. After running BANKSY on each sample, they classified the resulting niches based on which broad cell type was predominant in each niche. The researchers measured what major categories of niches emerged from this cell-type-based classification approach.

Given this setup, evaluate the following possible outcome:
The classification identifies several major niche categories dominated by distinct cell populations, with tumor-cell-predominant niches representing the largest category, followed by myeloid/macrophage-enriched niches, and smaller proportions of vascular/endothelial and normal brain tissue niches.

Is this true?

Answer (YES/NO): NO